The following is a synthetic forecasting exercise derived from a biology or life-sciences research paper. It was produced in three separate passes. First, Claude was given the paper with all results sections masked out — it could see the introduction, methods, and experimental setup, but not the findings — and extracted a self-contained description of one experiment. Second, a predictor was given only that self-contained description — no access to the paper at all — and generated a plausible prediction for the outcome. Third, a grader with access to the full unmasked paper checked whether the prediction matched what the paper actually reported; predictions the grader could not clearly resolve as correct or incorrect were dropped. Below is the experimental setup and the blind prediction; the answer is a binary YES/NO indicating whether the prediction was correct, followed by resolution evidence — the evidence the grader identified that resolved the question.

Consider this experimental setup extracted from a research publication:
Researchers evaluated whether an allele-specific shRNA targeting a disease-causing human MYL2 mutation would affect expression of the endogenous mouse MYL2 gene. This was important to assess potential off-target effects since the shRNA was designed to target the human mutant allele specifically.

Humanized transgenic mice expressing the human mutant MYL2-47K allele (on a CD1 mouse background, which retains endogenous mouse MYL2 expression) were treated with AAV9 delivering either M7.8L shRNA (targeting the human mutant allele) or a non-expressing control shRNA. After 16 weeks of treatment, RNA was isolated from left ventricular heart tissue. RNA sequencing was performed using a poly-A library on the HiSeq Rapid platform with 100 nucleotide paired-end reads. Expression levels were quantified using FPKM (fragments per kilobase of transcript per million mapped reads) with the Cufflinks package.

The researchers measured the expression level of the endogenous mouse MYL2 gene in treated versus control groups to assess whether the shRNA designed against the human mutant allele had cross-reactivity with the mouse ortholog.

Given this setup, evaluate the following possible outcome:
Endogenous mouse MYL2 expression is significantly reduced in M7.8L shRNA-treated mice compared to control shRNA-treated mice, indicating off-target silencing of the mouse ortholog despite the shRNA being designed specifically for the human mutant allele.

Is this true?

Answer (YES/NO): NO